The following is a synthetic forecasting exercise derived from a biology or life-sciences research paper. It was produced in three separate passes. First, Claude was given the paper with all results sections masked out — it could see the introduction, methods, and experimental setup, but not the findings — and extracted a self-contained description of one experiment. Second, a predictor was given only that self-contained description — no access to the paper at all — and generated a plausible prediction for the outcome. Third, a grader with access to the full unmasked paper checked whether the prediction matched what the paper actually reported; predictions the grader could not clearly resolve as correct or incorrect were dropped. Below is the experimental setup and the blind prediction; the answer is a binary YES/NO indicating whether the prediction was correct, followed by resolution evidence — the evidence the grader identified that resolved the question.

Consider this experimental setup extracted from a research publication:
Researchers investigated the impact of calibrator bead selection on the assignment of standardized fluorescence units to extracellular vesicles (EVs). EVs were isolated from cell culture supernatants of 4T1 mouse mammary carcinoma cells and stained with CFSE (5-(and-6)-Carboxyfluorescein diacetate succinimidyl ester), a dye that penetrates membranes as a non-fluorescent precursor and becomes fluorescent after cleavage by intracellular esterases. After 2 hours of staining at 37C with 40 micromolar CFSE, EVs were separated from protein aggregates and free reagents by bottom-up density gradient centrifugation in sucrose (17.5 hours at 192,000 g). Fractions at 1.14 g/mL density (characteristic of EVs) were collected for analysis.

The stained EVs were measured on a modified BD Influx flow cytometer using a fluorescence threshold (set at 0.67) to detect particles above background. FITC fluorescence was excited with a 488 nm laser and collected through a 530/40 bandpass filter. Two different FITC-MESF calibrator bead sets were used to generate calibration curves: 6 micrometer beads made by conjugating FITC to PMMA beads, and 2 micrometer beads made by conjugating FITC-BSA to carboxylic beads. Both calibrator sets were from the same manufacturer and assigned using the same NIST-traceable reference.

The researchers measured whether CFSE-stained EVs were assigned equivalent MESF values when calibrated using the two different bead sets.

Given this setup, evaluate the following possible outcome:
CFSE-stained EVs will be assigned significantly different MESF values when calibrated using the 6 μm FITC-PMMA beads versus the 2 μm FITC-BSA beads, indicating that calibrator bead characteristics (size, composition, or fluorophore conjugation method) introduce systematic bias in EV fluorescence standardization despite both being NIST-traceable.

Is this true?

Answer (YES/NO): YES